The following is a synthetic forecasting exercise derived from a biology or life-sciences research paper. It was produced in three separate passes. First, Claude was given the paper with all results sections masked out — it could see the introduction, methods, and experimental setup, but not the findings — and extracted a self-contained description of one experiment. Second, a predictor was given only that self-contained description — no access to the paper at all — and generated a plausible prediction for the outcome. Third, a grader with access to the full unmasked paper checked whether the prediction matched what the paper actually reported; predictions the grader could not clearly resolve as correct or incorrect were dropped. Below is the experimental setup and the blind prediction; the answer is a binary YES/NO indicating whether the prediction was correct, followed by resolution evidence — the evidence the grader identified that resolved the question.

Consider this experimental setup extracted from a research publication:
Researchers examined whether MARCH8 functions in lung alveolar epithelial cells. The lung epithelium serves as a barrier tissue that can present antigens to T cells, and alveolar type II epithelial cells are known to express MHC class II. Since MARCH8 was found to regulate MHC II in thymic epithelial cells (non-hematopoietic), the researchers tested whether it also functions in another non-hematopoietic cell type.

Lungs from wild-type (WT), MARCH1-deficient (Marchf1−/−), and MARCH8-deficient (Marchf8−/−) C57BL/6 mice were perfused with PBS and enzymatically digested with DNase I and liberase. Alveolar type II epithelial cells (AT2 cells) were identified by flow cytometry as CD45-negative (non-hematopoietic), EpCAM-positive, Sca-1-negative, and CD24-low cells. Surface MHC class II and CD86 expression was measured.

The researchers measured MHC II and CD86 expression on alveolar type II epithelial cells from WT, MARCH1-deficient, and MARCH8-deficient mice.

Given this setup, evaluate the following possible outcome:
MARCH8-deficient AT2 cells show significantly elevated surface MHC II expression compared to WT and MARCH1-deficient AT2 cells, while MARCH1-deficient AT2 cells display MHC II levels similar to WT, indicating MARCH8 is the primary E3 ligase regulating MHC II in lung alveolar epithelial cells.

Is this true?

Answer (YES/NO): YES